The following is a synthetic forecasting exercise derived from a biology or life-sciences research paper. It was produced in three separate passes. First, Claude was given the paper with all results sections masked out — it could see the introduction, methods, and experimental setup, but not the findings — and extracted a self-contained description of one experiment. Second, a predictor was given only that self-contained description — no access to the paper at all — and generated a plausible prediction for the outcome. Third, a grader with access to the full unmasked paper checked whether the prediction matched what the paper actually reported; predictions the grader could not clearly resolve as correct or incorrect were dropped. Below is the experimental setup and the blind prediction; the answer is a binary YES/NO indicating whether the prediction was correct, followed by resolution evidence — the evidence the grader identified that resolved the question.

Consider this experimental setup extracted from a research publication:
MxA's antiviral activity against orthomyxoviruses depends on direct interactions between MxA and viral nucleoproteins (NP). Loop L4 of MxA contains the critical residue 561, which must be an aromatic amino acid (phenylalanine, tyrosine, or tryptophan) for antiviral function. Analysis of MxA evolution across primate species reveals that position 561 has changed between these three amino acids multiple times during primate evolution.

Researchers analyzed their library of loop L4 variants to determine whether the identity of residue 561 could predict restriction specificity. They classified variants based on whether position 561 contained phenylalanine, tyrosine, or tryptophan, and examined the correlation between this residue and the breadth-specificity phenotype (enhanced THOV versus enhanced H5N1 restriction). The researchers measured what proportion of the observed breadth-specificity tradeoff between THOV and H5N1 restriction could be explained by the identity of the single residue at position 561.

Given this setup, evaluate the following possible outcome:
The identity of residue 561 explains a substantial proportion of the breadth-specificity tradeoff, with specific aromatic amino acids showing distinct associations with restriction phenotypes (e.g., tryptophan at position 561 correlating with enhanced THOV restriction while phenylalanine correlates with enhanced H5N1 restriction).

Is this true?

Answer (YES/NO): NO